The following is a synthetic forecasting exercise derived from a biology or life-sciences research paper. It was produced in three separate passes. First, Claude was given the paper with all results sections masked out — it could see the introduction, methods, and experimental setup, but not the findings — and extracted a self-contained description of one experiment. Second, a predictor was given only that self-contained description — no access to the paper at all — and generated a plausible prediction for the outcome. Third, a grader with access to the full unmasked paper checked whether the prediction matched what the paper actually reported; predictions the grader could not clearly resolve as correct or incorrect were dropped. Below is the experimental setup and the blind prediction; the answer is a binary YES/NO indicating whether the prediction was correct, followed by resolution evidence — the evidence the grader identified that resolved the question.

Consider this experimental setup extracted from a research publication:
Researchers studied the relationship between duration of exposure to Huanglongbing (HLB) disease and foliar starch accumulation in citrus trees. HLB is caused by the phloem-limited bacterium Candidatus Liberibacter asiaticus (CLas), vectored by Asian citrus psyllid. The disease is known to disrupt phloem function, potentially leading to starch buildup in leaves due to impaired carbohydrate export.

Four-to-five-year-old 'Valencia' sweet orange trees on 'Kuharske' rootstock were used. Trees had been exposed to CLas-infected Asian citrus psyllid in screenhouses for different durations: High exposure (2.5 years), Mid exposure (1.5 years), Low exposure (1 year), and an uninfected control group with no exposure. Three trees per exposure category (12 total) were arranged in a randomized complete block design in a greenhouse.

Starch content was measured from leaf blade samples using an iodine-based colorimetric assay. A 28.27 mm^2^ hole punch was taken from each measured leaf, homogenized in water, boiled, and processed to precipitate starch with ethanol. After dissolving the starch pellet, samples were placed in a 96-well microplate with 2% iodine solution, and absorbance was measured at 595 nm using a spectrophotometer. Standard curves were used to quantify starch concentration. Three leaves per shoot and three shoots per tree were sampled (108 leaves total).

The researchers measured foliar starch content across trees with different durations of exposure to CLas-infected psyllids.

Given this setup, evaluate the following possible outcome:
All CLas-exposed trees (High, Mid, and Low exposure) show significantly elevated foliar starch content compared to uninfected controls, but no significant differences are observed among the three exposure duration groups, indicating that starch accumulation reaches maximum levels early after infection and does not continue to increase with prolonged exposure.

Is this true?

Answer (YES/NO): NO